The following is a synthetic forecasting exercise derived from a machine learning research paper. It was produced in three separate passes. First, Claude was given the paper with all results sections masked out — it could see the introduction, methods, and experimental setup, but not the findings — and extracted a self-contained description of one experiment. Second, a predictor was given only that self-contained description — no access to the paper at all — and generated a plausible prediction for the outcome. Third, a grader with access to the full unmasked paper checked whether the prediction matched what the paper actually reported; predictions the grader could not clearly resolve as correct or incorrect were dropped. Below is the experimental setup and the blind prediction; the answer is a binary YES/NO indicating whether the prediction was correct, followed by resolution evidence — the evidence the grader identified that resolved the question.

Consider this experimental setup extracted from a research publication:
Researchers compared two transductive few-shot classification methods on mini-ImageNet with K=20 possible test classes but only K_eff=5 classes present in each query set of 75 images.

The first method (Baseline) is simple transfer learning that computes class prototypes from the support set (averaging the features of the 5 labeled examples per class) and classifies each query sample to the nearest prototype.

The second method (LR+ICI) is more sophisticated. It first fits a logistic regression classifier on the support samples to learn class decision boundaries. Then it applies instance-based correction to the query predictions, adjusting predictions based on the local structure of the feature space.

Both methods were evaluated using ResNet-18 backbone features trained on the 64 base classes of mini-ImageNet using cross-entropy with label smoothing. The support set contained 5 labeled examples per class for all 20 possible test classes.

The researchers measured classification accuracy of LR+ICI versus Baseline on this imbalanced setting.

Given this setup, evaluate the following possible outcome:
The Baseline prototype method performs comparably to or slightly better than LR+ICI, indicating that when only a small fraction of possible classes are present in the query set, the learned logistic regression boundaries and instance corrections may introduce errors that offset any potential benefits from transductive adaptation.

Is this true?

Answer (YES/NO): NO